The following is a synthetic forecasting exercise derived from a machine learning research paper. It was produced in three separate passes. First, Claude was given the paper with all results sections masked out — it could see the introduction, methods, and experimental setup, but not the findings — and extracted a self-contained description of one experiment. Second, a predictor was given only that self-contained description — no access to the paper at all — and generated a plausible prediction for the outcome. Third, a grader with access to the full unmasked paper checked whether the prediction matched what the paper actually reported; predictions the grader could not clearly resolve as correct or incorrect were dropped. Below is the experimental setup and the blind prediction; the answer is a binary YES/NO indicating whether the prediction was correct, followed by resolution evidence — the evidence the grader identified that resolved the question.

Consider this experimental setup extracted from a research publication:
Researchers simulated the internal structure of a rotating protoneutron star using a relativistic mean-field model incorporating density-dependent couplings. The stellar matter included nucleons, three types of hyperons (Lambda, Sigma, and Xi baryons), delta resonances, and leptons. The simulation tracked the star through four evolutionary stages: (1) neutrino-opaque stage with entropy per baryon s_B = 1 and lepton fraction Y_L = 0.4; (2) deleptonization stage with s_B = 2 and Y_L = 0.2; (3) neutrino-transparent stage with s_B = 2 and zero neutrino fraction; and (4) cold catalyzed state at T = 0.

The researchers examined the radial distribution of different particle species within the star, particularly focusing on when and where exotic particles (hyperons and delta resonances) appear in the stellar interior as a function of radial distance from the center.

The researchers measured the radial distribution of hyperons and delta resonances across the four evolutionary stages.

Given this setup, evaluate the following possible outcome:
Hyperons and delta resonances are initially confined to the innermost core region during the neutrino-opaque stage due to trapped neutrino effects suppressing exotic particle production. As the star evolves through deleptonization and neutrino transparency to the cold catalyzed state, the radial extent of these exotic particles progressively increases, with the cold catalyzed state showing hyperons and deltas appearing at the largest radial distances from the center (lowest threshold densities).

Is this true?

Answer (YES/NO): NO